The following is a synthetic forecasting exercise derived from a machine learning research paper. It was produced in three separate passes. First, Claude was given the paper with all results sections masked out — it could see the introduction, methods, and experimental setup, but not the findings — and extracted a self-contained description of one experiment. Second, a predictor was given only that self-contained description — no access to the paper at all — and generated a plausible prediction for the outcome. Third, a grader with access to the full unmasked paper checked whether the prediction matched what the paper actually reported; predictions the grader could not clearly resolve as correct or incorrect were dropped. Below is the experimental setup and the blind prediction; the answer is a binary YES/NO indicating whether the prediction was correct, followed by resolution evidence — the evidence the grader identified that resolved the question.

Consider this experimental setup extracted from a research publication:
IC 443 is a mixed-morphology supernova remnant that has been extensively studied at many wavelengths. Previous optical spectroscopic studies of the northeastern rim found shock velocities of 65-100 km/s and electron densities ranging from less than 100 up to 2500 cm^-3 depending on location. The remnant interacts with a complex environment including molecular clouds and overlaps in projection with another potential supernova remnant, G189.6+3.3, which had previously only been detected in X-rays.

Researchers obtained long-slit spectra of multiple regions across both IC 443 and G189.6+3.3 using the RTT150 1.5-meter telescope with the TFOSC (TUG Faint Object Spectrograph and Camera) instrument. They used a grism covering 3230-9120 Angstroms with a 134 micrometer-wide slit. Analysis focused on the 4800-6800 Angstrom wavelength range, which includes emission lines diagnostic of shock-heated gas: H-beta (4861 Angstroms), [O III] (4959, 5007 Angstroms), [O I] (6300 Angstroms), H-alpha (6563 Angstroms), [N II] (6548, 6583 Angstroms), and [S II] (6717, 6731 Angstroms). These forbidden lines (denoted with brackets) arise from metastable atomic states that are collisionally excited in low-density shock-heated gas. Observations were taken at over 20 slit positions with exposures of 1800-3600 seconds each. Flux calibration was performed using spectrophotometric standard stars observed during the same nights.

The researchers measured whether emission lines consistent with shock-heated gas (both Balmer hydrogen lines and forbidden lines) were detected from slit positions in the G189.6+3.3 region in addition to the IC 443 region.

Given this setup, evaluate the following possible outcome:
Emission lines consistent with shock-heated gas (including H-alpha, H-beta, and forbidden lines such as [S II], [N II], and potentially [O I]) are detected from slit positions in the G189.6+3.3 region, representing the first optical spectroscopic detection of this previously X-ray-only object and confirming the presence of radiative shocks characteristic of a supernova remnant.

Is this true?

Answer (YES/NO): NO